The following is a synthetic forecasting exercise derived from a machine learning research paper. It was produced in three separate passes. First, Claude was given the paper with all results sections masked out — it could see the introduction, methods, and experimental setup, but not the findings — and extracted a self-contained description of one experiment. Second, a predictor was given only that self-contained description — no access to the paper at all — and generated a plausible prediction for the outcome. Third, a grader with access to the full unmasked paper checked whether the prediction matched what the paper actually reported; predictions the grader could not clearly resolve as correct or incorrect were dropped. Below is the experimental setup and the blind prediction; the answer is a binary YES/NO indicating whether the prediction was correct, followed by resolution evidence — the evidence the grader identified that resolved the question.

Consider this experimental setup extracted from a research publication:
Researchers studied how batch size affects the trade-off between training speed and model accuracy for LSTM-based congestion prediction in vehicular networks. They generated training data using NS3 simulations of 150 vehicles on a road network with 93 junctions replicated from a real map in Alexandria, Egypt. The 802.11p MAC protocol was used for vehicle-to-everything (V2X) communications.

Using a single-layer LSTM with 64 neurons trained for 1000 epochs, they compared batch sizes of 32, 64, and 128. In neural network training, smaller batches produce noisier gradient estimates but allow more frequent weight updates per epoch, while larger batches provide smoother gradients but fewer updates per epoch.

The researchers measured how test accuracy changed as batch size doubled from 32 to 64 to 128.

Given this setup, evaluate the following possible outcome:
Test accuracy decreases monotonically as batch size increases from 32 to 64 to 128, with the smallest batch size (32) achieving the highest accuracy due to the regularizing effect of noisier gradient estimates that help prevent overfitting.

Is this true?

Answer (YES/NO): YES